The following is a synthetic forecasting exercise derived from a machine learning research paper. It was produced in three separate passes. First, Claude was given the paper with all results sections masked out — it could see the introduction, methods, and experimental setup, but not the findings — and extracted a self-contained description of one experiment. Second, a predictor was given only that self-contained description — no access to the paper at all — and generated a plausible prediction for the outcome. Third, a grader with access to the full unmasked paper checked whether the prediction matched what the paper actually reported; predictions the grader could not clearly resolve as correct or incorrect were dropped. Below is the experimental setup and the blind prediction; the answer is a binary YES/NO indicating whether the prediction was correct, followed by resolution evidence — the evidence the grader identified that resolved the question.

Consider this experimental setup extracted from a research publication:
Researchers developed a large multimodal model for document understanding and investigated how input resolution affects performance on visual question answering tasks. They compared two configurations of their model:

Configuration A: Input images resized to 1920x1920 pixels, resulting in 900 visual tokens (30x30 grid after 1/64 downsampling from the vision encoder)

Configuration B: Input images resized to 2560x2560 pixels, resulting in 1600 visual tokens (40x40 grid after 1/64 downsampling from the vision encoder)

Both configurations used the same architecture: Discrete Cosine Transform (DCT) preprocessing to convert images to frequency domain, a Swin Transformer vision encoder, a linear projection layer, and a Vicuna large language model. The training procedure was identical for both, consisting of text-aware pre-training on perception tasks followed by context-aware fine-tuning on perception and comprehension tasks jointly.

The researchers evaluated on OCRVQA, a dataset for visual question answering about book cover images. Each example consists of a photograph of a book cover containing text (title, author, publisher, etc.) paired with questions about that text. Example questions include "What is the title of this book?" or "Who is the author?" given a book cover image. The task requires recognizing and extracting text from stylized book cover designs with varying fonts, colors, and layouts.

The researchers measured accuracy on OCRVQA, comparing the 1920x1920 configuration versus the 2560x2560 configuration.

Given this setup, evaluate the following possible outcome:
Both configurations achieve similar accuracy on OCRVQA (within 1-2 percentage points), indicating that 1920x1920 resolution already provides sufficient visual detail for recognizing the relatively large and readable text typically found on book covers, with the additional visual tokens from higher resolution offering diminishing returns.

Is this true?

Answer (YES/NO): NO